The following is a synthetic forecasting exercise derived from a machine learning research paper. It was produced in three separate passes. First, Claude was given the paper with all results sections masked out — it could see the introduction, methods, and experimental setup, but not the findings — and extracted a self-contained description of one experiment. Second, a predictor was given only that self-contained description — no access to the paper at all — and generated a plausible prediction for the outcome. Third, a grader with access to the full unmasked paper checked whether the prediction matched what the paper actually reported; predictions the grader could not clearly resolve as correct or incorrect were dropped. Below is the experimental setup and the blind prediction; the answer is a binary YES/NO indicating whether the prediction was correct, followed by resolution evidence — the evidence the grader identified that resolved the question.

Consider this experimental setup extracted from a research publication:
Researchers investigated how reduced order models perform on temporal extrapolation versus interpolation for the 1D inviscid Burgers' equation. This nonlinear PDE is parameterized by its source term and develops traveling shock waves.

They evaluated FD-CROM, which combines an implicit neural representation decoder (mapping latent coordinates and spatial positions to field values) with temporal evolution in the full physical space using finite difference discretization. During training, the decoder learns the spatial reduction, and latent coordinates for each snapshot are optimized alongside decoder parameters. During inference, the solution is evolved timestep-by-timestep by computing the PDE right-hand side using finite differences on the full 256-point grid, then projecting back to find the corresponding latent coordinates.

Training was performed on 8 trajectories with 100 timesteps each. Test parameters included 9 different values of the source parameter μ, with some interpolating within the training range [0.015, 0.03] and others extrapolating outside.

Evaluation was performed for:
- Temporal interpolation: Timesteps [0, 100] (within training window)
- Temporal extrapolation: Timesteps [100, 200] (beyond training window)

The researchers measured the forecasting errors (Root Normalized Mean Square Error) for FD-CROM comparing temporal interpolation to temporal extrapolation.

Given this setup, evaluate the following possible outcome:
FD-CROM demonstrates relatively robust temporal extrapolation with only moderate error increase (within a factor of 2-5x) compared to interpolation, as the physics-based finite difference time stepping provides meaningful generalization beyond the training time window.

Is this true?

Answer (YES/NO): NO